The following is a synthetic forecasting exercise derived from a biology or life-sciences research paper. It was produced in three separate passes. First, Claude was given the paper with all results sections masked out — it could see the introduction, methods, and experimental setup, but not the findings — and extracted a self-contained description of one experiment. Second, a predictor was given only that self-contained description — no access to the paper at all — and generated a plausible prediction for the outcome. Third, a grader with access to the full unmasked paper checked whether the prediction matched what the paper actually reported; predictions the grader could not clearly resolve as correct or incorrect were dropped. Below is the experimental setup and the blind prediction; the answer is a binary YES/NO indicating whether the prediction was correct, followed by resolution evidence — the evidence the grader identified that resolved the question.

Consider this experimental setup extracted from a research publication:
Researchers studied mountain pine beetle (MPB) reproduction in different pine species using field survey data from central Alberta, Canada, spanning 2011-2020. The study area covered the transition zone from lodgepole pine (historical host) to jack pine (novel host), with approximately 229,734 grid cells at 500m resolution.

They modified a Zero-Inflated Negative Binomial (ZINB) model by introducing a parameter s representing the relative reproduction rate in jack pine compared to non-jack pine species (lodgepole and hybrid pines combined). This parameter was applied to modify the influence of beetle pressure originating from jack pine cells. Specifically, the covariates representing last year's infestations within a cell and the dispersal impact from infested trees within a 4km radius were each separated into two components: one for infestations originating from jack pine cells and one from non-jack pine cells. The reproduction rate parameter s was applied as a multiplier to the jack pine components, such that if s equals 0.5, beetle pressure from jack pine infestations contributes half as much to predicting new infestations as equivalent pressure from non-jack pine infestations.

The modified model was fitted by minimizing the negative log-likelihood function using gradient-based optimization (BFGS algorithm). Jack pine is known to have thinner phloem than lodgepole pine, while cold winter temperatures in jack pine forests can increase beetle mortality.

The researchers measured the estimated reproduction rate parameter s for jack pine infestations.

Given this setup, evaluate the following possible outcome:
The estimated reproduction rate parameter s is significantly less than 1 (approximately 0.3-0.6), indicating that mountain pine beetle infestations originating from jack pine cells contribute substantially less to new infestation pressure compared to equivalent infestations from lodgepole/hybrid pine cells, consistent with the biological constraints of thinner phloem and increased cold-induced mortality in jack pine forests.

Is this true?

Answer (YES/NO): NO